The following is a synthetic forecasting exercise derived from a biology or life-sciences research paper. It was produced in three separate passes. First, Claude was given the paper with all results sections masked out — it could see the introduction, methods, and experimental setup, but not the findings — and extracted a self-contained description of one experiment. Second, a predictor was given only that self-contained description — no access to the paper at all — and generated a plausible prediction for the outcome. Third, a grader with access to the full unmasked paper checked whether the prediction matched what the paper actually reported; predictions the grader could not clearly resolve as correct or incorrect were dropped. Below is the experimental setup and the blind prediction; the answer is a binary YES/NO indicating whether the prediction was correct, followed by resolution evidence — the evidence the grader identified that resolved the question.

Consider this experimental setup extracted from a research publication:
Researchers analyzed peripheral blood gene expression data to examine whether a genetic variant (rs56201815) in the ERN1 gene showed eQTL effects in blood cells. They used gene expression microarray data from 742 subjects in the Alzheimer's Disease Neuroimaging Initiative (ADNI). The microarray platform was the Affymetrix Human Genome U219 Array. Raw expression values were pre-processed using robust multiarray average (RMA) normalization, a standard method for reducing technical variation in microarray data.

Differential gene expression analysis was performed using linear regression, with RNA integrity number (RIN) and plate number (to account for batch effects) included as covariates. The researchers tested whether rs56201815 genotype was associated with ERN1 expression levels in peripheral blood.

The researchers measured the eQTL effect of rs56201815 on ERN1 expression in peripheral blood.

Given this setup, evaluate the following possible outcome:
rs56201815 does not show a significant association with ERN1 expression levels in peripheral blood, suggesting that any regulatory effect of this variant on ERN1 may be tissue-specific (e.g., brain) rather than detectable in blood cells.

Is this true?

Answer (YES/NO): YES